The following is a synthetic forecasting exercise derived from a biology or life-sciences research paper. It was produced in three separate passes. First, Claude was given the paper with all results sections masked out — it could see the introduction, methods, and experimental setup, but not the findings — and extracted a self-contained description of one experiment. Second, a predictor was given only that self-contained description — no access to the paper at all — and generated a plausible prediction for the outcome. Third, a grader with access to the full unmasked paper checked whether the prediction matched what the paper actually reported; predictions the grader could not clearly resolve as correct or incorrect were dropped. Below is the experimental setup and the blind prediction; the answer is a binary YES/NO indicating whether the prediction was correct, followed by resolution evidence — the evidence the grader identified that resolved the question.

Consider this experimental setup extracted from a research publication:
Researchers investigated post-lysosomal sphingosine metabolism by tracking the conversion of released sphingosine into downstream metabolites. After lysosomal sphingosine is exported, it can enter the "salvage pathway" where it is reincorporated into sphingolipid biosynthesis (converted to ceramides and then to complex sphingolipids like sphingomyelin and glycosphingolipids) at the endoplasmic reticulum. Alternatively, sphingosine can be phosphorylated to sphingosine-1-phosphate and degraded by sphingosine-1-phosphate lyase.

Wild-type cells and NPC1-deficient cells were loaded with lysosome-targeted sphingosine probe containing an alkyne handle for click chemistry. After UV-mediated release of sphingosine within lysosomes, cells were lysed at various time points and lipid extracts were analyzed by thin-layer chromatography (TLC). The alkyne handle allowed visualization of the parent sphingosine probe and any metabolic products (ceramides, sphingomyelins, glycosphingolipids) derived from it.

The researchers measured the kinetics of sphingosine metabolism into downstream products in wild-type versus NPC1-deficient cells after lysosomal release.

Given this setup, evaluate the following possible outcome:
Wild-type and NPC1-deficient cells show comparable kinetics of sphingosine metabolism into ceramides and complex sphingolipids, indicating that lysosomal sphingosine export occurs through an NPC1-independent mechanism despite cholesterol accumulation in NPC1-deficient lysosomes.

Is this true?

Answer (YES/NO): NO